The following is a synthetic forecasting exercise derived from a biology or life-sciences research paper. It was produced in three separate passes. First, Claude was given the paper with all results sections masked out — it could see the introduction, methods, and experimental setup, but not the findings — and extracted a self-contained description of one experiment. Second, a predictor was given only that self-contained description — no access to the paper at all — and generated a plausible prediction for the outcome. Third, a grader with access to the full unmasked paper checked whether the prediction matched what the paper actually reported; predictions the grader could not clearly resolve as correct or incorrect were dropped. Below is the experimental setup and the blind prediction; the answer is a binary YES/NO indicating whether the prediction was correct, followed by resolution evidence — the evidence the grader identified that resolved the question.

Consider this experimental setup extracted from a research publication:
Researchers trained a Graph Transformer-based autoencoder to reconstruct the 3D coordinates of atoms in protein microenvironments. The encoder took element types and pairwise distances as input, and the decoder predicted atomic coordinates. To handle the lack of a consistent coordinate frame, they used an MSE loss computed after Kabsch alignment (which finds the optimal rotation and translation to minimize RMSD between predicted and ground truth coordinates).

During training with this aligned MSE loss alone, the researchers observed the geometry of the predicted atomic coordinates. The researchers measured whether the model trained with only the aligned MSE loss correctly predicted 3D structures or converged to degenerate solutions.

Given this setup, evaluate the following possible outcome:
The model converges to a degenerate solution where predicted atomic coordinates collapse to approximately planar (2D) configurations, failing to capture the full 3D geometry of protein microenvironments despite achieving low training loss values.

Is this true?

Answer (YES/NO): YES